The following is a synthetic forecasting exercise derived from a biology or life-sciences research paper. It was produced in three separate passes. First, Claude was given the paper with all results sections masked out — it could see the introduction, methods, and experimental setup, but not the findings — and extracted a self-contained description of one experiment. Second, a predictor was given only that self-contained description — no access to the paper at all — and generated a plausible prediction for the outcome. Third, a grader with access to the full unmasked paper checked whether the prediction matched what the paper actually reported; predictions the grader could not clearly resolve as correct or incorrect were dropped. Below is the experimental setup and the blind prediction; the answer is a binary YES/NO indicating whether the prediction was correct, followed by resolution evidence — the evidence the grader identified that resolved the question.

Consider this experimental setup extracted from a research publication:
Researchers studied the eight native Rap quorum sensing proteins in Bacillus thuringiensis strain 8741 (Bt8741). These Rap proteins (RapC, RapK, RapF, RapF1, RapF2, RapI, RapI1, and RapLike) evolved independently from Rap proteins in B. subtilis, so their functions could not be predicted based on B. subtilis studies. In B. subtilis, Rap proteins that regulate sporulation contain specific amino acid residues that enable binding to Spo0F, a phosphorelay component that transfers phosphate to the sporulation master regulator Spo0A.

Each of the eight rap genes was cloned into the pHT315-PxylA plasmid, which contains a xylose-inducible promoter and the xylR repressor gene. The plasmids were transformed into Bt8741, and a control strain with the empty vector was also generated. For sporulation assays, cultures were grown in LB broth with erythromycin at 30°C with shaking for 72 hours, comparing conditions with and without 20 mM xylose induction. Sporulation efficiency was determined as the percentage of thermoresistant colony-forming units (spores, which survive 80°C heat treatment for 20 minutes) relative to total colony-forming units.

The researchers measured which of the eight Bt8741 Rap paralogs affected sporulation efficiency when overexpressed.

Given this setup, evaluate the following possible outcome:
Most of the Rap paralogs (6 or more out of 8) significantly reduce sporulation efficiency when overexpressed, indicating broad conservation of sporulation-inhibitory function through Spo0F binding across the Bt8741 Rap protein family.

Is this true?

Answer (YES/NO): NO